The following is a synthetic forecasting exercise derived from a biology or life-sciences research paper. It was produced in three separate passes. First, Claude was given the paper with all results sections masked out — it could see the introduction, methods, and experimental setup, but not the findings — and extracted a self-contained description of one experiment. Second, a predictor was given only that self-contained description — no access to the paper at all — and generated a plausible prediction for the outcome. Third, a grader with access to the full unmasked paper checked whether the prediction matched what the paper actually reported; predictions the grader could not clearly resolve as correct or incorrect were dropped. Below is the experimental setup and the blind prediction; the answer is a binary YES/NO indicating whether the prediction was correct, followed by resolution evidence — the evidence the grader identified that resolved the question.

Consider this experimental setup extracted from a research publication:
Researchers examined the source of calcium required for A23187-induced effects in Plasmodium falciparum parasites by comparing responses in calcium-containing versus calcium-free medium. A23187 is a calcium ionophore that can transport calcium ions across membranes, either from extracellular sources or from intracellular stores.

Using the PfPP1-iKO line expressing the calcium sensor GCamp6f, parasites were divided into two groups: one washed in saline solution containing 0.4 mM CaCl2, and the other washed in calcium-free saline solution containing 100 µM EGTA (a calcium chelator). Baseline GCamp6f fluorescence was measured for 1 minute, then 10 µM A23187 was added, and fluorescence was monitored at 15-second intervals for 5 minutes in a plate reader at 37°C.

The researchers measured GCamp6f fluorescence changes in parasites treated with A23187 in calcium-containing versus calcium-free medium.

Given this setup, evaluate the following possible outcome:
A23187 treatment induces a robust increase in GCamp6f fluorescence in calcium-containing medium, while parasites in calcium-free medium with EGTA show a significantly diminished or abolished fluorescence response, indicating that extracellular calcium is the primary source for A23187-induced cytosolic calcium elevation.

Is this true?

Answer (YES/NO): NO